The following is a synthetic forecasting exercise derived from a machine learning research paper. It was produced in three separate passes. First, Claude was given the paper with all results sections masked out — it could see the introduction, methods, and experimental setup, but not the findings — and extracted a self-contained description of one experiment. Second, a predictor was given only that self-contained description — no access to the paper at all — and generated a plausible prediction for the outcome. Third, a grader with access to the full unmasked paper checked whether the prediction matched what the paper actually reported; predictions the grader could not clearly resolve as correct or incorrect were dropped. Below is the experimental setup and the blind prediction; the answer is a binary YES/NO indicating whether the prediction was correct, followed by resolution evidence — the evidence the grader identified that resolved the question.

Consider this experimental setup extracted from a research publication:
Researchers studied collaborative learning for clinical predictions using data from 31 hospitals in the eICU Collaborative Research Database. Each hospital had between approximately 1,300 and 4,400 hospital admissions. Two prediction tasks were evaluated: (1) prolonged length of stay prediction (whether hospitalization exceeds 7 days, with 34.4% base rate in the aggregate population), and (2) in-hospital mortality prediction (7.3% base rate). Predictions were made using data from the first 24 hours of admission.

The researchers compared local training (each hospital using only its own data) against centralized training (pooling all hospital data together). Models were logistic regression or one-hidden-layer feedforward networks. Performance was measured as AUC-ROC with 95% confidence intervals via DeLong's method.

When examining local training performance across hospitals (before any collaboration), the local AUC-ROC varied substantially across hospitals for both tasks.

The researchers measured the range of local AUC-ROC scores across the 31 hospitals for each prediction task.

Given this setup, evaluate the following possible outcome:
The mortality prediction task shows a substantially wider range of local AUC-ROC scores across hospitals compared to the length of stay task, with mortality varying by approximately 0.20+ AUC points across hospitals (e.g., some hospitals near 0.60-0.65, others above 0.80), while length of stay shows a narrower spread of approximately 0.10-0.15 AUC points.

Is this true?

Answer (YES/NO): NO